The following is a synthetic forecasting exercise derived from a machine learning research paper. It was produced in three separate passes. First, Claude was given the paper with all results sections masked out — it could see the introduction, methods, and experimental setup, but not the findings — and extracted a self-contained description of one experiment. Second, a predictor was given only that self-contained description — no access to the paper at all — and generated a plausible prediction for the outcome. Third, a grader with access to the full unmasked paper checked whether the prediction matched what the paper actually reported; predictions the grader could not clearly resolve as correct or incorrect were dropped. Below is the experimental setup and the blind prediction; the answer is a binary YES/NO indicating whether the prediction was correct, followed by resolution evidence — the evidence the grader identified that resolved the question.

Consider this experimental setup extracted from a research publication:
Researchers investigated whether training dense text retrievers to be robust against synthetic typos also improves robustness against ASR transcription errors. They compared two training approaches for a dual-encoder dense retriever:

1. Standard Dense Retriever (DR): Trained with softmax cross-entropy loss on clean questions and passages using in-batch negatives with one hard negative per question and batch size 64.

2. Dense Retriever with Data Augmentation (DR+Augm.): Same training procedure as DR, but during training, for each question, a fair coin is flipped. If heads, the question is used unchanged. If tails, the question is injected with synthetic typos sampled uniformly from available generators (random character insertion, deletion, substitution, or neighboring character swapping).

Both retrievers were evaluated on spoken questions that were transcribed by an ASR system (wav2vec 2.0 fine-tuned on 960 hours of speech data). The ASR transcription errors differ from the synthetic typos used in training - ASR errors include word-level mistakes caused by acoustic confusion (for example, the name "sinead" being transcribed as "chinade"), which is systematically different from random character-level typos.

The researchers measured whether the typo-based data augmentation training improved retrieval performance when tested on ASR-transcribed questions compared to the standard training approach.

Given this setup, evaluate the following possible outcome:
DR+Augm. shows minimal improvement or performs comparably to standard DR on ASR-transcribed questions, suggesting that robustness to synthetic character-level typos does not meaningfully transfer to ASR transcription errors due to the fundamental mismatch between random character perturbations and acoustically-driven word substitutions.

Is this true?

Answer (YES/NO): NO